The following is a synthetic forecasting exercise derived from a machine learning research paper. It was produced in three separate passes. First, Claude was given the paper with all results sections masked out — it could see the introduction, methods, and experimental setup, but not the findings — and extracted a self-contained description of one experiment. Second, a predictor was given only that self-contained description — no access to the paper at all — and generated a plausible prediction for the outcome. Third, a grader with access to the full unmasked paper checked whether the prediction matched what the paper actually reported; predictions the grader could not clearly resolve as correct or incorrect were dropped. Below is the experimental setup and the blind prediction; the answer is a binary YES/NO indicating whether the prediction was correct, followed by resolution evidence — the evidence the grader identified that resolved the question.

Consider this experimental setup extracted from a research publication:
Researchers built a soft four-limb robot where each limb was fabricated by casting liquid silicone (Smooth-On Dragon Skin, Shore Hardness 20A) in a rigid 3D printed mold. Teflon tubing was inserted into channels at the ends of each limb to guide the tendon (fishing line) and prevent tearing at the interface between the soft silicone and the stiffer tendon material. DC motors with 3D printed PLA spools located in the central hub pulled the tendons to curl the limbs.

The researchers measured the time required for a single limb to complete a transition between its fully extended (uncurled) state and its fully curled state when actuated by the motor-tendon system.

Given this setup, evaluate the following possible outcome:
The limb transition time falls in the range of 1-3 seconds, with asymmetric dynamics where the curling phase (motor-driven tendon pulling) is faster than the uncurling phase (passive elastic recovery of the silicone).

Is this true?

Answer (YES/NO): NO